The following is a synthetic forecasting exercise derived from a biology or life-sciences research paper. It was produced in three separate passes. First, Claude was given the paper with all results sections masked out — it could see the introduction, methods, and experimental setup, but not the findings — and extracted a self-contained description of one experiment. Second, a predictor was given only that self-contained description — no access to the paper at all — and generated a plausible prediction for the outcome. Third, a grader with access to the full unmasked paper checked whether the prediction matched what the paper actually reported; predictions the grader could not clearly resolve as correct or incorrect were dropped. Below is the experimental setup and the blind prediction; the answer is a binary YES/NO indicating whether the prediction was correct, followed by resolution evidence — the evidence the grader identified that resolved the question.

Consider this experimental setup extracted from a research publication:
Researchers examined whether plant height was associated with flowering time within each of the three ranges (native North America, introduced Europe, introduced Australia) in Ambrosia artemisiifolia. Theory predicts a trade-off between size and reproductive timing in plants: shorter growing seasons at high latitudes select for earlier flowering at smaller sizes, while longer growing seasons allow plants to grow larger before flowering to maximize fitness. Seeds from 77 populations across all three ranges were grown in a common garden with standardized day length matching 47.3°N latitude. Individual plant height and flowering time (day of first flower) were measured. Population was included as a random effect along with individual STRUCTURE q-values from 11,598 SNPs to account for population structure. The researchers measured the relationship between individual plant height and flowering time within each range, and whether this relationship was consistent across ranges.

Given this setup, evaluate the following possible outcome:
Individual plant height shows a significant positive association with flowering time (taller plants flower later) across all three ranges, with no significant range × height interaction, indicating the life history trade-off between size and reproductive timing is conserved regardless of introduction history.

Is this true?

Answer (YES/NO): NO